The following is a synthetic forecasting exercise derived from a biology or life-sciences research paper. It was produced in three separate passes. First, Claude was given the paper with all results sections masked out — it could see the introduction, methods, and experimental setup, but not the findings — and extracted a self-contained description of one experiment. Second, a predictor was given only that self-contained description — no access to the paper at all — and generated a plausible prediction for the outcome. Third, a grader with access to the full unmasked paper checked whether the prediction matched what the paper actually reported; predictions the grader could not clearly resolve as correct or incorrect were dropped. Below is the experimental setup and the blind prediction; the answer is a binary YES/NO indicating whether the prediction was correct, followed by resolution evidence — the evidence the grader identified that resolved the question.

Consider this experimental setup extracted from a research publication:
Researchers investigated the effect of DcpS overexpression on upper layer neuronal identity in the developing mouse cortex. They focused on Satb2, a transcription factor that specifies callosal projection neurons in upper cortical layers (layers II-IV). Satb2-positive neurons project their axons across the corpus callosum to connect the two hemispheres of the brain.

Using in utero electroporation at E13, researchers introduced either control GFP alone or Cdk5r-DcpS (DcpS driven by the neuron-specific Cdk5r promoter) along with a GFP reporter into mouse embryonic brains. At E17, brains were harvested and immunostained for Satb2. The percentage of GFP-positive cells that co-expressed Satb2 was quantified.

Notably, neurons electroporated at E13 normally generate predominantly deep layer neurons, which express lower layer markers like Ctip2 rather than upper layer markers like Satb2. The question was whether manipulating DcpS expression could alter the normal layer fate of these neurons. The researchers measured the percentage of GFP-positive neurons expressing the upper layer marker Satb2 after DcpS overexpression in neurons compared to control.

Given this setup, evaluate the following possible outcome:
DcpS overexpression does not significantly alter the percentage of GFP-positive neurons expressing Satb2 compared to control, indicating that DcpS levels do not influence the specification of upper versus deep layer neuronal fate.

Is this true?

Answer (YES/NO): YES